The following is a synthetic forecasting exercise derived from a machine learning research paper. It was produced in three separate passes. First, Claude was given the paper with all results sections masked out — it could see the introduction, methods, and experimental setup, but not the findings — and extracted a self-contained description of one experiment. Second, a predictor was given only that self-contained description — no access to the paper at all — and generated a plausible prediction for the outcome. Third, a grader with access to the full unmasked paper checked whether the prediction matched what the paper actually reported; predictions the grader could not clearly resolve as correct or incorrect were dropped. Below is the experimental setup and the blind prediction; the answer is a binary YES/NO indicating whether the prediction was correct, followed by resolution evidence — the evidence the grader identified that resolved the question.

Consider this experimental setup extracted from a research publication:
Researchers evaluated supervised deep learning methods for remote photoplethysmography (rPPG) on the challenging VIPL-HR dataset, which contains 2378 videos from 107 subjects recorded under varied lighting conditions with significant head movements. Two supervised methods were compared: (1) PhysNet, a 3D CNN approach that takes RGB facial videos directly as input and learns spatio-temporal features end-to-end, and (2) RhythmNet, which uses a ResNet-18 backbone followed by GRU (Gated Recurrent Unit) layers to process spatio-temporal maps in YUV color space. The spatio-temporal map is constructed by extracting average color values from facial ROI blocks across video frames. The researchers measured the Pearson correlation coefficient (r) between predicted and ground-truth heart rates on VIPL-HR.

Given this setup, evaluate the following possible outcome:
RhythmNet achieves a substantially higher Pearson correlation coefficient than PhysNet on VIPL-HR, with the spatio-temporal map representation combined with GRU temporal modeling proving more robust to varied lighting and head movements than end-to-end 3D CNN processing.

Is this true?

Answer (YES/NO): YES